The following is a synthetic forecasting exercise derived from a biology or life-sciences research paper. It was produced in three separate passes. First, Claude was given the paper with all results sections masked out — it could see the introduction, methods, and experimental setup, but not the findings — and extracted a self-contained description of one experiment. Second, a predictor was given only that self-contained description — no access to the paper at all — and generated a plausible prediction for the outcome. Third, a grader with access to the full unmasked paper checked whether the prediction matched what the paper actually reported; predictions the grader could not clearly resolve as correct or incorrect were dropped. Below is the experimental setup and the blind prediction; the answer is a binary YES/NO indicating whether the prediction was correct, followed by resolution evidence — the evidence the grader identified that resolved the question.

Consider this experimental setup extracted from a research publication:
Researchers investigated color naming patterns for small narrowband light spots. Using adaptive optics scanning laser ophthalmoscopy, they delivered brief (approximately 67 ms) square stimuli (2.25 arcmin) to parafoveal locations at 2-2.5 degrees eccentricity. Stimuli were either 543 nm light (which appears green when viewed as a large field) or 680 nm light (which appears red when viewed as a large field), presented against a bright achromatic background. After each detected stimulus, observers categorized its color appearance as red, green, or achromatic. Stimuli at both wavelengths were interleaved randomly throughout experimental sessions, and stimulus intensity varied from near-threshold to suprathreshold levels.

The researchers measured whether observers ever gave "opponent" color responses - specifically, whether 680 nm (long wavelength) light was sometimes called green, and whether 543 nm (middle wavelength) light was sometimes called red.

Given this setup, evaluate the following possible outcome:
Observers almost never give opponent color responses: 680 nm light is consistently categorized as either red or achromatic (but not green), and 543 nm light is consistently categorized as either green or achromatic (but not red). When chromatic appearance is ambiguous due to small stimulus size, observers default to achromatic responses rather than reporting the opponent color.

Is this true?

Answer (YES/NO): YES